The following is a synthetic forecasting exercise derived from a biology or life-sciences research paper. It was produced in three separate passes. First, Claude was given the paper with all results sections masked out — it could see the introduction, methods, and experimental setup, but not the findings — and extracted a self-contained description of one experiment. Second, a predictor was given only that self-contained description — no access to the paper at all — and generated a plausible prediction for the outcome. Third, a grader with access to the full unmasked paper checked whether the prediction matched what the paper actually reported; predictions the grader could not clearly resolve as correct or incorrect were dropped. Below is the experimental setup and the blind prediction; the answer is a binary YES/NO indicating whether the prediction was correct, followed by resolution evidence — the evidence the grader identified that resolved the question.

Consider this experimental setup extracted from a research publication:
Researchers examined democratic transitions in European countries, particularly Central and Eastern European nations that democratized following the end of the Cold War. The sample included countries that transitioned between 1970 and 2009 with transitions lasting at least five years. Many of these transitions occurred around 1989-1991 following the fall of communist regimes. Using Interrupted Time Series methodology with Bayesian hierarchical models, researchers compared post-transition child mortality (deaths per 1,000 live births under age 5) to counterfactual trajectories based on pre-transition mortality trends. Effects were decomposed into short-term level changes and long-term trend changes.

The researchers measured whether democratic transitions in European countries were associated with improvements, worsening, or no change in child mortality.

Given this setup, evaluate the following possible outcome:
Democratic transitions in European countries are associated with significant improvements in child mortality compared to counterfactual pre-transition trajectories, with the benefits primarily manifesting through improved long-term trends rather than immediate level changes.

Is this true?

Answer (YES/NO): YES